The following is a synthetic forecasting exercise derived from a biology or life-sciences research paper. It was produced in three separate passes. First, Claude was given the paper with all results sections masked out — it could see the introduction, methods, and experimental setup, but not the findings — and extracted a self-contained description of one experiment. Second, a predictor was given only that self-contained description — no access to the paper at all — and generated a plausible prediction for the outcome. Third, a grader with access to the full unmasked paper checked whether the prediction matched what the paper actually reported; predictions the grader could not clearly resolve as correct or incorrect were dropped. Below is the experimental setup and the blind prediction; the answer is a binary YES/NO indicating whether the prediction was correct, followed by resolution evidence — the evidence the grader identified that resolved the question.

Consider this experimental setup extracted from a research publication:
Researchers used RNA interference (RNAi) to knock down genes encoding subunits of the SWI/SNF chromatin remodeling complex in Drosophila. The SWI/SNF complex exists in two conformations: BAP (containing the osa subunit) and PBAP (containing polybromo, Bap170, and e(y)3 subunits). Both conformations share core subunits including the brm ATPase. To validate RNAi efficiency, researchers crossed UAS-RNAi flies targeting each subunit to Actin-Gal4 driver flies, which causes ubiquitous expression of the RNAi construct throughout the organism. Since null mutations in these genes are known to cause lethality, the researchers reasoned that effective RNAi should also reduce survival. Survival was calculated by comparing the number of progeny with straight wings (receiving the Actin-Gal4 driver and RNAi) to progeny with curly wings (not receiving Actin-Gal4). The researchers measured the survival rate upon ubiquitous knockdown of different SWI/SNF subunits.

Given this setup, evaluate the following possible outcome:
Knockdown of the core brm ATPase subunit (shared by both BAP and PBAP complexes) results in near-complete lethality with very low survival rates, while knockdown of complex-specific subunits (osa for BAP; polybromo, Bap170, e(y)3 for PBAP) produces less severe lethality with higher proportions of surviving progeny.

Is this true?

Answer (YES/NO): NO